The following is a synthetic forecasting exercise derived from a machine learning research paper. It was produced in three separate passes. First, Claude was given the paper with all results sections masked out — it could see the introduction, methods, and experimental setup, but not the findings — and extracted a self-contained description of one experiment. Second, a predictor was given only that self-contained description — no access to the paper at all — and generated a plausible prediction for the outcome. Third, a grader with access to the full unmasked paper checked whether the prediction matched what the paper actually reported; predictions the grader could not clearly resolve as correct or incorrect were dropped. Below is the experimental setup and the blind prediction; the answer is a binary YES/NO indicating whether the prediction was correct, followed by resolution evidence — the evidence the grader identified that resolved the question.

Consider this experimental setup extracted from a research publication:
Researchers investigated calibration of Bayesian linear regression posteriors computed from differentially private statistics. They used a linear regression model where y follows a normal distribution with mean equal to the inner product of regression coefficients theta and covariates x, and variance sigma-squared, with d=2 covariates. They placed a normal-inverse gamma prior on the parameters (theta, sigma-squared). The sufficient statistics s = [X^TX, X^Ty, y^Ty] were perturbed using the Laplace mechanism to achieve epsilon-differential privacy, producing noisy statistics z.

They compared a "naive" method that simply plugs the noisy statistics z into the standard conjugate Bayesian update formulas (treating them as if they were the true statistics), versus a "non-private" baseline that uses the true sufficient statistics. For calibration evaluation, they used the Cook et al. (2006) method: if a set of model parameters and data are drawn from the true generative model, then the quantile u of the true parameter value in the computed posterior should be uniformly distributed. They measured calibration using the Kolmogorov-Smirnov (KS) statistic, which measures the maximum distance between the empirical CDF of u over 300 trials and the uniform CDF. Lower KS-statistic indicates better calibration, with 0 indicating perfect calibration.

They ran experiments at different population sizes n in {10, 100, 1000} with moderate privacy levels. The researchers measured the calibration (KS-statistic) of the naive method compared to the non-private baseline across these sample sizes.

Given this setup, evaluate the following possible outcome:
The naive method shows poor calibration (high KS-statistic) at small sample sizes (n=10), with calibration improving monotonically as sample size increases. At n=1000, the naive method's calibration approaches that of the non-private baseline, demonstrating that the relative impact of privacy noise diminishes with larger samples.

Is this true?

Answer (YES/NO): NO